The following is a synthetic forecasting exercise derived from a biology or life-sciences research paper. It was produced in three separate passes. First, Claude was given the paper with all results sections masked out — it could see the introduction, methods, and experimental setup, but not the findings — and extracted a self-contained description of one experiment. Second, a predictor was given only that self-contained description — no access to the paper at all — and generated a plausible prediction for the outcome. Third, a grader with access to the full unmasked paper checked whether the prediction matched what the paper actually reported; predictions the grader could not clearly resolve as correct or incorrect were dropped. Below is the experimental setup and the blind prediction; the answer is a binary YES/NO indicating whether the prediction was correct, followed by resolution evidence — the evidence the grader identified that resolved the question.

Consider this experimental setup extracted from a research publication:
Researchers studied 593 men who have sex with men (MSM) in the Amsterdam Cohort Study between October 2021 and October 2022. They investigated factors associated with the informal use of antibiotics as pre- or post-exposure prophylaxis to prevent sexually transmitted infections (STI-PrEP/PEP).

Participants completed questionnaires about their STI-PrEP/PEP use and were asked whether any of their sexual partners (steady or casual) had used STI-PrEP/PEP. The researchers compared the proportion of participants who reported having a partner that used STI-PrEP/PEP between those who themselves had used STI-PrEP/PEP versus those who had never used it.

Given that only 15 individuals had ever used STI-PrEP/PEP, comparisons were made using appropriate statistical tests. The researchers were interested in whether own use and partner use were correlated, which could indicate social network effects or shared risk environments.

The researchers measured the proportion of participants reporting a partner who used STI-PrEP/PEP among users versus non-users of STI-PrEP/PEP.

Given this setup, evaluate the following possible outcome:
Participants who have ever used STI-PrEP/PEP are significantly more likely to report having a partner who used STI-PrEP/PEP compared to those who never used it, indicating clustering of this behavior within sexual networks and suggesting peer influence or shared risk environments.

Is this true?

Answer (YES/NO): YES